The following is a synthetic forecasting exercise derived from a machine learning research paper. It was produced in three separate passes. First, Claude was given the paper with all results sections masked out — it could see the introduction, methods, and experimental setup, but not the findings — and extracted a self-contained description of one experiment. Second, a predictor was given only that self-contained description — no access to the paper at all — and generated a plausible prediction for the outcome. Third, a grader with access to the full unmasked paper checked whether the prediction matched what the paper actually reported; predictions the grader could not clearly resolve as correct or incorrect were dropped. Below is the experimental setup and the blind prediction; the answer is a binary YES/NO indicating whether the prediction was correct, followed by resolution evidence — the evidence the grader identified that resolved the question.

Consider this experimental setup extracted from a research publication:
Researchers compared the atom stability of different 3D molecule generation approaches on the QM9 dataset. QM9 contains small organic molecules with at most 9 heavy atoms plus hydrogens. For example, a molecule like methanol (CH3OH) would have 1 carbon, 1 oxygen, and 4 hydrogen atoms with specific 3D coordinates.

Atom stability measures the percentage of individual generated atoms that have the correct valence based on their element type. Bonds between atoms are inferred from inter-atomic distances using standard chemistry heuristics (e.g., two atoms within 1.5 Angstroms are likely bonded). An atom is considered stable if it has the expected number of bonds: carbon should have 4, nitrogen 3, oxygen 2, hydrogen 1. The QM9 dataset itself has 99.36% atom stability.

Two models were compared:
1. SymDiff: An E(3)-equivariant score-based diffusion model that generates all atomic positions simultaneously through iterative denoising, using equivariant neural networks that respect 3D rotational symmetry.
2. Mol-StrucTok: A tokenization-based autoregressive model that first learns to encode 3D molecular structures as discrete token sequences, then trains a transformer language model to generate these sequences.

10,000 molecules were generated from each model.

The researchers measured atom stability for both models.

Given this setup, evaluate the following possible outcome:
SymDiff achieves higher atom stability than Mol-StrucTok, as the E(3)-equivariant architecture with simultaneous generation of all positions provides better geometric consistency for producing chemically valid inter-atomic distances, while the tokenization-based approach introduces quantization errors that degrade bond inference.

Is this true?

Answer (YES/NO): YES